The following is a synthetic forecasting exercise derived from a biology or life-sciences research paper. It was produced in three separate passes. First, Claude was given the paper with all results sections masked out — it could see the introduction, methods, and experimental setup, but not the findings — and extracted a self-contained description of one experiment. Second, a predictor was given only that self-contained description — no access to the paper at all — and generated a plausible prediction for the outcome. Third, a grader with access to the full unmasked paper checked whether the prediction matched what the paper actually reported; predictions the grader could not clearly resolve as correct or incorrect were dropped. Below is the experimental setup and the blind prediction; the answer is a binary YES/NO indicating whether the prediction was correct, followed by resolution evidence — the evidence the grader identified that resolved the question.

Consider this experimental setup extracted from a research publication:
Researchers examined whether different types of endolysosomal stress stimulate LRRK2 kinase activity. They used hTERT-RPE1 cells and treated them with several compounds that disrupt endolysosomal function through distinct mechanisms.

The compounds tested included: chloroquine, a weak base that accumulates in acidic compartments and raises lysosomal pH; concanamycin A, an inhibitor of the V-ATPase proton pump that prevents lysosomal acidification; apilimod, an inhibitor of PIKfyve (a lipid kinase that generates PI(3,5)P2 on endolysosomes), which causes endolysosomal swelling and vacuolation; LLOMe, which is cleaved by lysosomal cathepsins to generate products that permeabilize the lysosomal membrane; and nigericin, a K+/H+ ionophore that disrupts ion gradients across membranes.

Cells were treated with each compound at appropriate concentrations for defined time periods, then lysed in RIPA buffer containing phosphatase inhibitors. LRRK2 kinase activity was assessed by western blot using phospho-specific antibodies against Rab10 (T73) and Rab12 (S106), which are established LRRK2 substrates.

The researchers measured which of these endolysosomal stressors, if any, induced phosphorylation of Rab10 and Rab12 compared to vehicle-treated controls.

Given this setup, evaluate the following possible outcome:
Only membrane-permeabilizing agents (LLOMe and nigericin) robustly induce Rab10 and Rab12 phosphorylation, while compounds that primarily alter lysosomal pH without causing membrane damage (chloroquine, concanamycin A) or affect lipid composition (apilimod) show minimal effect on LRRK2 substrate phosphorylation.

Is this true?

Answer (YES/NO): NO